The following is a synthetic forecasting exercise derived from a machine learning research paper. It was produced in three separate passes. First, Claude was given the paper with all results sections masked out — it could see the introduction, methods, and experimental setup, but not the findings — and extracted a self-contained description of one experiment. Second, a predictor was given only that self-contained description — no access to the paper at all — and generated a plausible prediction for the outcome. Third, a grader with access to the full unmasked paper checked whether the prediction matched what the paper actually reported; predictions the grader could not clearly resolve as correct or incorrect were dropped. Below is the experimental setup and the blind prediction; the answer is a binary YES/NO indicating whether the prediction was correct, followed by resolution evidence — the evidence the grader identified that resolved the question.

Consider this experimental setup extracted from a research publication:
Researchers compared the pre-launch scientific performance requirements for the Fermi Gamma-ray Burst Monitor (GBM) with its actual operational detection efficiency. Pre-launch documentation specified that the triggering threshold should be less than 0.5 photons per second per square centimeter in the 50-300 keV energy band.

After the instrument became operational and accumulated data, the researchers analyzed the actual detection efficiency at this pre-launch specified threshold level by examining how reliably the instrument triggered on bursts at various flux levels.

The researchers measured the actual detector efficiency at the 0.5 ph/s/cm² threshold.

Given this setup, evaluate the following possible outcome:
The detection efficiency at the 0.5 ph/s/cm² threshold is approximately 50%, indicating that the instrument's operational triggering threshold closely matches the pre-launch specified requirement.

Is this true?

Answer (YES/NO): NO